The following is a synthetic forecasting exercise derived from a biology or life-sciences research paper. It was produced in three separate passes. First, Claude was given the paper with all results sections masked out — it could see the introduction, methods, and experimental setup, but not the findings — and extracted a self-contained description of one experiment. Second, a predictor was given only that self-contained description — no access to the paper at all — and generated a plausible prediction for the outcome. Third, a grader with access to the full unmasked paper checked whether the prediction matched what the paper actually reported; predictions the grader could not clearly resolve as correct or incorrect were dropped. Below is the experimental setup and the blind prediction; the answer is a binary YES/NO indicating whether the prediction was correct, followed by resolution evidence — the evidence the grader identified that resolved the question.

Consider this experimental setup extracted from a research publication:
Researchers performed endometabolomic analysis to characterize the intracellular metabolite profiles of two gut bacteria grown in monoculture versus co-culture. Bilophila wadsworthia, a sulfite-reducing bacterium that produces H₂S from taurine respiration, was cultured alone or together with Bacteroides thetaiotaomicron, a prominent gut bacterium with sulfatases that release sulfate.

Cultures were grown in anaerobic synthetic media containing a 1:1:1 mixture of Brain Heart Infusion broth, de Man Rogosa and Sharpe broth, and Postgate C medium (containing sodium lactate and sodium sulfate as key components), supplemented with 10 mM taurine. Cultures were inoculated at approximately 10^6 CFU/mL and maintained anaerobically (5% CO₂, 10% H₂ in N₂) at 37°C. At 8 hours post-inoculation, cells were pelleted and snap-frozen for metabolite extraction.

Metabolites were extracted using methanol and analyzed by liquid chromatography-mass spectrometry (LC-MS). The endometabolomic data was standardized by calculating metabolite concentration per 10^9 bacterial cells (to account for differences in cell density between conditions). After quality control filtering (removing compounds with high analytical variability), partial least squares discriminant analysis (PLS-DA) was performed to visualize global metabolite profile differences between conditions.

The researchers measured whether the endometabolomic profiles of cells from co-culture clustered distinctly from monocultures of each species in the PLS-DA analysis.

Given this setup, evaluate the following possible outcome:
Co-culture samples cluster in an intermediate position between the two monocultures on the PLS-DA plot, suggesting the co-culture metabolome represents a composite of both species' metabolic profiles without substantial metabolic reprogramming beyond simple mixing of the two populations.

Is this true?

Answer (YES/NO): NO